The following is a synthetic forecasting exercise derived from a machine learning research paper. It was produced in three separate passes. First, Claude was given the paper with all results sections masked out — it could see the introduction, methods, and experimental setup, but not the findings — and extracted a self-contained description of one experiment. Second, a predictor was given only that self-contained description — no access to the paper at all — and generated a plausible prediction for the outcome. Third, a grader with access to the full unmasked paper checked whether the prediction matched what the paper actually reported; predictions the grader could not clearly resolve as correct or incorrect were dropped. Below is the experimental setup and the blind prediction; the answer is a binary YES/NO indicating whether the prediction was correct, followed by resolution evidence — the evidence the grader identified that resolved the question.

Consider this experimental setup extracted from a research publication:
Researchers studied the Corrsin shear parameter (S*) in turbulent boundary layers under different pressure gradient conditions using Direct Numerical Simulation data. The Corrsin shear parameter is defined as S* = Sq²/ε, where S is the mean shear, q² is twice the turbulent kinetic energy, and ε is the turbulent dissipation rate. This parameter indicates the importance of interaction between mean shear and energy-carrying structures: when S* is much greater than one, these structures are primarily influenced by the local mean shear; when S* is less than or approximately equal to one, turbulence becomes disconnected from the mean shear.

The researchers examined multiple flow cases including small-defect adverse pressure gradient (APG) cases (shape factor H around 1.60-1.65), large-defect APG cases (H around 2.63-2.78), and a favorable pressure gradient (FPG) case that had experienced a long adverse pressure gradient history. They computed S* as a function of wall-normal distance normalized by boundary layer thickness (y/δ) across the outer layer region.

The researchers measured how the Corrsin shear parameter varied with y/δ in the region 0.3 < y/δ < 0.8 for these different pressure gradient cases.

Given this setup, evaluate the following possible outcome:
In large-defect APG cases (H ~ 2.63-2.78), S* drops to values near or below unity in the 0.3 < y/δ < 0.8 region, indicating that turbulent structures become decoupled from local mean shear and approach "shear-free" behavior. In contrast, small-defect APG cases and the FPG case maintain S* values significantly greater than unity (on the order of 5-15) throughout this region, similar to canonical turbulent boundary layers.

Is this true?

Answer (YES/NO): NO